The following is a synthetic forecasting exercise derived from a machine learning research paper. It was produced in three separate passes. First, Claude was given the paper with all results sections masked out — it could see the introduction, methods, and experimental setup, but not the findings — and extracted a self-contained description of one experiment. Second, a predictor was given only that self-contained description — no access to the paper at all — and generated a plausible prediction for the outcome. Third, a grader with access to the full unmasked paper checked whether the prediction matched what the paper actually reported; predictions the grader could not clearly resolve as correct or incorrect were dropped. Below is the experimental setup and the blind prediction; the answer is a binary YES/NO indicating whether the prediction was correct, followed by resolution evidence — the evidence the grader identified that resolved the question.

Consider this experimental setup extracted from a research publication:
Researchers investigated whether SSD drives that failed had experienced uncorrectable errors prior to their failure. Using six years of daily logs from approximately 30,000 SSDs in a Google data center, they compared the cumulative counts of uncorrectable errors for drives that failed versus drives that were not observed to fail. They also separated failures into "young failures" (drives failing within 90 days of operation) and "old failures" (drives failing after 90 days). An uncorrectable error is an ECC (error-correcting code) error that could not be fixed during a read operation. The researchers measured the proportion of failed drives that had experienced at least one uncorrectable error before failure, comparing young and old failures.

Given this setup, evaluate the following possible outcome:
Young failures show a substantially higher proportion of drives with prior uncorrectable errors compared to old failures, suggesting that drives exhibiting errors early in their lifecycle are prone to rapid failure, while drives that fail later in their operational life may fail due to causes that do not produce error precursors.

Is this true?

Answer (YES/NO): NO